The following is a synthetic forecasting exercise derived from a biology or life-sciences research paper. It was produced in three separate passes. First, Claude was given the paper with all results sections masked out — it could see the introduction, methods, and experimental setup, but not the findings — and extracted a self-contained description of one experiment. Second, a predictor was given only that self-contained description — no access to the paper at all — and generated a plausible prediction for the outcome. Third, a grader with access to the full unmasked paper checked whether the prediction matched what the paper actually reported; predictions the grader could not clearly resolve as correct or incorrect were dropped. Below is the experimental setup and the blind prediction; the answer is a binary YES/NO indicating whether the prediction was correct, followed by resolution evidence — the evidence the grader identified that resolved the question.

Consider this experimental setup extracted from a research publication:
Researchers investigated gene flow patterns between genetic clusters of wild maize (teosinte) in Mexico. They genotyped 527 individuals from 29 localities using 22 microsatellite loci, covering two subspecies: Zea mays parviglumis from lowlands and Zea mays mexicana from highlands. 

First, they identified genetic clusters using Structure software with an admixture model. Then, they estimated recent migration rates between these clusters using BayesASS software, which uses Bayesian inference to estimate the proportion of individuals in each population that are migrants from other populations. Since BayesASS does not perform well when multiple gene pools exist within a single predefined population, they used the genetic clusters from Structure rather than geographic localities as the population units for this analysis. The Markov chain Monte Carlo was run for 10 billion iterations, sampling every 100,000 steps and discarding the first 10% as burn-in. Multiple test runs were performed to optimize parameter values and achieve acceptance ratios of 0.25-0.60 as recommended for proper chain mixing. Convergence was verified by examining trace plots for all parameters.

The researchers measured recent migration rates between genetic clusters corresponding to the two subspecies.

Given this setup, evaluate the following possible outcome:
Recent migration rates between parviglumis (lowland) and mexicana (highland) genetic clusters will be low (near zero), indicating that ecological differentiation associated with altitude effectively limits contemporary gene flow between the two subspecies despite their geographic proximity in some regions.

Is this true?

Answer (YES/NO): YES